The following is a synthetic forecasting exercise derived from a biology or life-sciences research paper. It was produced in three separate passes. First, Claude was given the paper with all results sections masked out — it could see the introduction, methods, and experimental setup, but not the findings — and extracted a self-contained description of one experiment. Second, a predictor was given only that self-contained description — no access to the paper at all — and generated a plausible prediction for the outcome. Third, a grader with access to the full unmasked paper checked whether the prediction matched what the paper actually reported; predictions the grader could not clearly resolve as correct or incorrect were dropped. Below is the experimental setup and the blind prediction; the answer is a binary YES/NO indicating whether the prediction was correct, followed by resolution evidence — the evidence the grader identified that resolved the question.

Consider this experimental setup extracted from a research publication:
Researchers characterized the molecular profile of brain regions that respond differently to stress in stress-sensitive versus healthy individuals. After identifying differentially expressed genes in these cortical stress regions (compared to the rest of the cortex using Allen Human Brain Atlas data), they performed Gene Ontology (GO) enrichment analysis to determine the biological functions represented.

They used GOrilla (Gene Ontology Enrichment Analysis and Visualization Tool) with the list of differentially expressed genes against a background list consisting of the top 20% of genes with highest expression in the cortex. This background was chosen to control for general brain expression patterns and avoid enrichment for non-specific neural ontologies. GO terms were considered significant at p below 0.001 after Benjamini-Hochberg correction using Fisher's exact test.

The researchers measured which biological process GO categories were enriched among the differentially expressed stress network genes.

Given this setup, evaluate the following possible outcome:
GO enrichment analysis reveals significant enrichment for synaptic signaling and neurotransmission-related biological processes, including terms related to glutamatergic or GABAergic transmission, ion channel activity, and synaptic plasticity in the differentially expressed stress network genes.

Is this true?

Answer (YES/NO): NO